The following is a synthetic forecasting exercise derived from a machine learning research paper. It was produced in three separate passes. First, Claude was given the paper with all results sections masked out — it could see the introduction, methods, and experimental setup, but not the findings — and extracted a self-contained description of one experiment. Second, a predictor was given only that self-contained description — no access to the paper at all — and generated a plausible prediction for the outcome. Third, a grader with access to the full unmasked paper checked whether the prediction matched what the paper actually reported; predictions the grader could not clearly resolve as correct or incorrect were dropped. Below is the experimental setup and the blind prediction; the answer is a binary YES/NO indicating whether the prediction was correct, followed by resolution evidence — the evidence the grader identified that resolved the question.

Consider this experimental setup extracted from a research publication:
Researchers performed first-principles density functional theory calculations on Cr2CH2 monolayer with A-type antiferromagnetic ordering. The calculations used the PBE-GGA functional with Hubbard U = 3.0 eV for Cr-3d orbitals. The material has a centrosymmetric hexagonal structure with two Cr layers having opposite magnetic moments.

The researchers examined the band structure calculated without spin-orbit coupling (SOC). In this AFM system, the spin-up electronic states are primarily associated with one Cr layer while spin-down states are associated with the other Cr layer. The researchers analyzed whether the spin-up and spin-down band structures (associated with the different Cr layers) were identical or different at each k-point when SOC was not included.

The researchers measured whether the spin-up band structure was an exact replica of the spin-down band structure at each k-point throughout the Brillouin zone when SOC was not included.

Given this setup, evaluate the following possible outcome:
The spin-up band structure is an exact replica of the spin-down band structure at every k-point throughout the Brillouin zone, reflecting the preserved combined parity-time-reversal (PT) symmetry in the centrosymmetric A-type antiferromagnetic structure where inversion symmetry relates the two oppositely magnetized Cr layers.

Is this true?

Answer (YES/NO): YES